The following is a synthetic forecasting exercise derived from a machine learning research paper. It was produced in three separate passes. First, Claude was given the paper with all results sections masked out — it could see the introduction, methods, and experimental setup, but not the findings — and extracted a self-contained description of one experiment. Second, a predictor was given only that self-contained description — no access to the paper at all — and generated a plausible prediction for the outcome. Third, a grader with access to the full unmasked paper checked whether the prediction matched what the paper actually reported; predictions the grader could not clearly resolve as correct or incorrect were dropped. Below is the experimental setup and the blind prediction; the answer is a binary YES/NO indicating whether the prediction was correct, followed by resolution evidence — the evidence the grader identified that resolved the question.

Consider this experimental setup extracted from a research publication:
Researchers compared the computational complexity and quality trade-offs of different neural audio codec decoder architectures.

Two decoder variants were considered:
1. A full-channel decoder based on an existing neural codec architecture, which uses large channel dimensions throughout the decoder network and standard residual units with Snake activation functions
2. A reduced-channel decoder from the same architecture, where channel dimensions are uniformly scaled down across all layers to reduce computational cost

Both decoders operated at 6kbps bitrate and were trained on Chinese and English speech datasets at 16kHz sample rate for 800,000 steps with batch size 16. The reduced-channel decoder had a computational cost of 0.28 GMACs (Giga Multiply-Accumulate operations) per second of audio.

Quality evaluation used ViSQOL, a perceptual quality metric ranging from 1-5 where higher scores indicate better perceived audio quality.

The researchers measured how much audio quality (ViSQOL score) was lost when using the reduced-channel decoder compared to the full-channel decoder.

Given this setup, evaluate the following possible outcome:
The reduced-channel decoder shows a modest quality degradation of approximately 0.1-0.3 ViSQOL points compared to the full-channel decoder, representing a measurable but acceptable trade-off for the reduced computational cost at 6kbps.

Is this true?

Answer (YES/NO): YES